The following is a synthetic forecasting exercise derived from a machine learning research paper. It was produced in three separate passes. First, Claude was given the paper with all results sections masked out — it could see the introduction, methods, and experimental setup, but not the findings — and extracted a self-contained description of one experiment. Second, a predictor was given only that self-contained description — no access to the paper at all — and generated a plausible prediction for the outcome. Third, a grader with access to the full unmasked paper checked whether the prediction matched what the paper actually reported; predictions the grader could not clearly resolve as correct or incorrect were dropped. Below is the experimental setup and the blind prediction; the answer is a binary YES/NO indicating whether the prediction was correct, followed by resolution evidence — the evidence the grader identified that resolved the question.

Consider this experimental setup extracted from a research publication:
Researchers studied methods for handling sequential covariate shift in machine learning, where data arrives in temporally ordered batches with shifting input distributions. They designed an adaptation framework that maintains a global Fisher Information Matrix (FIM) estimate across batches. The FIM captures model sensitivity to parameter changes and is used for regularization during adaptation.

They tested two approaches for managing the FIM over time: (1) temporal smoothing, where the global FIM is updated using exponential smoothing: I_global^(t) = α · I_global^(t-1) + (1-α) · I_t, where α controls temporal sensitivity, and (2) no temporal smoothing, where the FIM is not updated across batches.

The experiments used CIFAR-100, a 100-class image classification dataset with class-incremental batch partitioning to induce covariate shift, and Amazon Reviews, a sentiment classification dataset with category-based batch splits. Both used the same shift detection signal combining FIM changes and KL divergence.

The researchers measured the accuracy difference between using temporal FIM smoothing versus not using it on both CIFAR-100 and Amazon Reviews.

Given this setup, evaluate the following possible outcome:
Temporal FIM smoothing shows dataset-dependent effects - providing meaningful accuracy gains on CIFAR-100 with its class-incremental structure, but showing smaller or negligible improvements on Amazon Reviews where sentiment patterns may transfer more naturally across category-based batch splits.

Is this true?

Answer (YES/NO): NO